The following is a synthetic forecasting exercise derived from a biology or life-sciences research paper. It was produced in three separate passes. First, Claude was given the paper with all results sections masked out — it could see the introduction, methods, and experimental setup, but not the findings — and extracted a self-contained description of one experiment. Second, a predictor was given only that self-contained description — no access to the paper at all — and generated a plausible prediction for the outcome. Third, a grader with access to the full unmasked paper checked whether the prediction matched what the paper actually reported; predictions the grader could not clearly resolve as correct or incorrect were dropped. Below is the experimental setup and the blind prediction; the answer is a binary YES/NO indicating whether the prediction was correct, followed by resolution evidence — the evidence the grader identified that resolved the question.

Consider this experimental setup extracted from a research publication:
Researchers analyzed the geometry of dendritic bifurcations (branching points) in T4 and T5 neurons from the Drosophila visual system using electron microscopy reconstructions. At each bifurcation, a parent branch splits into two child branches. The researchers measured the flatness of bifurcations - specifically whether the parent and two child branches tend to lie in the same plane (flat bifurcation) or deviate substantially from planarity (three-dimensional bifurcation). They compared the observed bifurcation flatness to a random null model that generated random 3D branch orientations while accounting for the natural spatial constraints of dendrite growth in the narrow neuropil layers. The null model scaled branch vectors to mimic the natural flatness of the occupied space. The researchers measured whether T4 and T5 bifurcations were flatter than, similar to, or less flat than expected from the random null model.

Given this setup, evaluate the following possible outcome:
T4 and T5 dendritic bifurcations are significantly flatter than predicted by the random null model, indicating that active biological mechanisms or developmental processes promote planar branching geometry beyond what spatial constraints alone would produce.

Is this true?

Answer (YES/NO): YES